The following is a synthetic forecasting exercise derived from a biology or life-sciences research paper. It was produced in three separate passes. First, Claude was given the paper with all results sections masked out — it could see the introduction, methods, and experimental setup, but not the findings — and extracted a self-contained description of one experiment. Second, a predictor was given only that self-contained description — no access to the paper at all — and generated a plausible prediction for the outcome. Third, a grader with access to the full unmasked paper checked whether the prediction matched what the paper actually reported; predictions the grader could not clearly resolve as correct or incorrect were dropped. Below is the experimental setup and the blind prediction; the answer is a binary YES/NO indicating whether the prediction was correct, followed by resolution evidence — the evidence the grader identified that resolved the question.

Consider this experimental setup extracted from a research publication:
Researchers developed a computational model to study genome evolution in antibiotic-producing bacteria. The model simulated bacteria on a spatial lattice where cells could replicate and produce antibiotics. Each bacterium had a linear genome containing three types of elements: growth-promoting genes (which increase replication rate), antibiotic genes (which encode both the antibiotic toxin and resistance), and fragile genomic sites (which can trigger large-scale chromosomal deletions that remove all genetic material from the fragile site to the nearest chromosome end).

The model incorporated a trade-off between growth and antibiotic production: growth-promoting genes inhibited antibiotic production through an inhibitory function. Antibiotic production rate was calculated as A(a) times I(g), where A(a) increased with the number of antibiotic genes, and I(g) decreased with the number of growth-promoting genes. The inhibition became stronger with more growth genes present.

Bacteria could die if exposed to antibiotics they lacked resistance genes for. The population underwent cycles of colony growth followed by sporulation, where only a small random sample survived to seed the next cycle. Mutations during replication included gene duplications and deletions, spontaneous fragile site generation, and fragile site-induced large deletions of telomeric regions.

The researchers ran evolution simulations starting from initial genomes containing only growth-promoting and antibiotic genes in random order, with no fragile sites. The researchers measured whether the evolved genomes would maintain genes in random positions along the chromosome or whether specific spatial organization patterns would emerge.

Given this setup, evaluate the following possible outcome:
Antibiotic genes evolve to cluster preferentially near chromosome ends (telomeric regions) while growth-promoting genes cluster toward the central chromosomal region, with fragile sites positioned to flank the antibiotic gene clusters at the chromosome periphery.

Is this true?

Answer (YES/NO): NO